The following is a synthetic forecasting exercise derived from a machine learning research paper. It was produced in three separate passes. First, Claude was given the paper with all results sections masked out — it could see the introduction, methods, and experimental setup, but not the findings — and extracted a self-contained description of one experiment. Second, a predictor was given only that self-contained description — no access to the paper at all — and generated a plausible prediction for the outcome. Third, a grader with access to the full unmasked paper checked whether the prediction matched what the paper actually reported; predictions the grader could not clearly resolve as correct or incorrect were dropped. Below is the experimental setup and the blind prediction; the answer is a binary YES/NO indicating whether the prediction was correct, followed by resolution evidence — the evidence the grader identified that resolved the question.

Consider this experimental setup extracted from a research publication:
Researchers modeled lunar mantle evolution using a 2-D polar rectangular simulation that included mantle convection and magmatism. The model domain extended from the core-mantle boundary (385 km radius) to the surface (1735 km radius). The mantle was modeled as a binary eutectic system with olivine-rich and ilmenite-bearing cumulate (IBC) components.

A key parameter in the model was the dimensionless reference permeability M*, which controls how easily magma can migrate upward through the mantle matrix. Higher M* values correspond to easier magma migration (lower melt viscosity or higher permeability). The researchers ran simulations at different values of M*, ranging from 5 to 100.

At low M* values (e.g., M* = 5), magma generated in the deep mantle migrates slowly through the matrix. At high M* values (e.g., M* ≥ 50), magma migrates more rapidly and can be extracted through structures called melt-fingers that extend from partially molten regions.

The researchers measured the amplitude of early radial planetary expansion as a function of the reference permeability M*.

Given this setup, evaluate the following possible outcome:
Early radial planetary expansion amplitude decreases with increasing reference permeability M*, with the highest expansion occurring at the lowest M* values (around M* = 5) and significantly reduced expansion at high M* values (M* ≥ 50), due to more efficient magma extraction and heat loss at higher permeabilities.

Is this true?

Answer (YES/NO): YES